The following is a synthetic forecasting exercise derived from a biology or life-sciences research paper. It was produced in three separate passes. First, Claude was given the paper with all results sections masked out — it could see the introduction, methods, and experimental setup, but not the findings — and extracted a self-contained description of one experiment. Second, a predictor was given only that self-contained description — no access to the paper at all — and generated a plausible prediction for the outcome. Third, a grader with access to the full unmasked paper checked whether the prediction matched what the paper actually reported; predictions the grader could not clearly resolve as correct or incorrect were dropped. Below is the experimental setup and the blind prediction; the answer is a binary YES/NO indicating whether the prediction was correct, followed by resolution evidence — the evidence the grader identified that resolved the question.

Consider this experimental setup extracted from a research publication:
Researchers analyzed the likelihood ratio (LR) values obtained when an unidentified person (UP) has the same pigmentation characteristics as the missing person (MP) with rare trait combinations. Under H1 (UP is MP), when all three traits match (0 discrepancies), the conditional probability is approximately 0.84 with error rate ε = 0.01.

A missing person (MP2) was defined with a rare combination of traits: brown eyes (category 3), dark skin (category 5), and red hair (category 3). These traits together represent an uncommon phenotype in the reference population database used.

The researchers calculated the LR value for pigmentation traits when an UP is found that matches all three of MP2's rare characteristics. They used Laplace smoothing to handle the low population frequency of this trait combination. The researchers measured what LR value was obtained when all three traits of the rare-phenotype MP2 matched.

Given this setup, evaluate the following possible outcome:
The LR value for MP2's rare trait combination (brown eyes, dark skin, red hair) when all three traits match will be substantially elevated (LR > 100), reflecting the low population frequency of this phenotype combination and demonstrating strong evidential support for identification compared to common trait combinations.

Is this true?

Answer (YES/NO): YES